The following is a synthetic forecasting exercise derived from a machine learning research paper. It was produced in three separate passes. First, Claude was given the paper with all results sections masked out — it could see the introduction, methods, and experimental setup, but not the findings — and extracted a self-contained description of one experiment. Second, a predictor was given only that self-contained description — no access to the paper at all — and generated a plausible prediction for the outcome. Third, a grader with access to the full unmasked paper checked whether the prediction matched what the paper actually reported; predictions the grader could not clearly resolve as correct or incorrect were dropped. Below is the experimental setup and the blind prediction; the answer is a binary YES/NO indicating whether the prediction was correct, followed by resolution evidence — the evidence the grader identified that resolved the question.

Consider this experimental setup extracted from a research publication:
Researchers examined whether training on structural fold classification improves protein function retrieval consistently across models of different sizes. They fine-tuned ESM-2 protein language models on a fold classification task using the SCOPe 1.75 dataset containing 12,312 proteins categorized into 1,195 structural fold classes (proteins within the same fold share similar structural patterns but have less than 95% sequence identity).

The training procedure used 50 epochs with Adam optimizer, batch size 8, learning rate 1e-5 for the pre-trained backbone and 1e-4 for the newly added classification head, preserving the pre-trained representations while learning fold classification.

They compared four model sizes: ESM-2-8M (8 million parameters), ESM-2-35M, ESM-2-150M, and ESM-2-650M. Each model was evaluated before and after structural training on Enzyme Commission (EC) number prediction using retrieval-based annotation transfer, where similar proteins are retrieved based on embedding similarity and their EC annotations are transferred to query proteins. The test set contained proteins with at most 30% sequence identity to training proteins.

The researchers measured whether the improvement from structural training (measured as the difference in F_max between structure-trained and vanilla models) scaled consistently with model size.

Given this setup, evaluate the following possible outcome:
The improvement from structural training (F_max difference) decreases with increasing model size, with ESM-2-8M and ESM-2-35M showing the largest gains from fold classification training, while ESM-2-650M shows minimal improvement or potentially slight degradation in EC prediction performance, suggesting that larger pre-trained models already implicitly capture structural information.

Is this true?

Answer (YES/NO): NO